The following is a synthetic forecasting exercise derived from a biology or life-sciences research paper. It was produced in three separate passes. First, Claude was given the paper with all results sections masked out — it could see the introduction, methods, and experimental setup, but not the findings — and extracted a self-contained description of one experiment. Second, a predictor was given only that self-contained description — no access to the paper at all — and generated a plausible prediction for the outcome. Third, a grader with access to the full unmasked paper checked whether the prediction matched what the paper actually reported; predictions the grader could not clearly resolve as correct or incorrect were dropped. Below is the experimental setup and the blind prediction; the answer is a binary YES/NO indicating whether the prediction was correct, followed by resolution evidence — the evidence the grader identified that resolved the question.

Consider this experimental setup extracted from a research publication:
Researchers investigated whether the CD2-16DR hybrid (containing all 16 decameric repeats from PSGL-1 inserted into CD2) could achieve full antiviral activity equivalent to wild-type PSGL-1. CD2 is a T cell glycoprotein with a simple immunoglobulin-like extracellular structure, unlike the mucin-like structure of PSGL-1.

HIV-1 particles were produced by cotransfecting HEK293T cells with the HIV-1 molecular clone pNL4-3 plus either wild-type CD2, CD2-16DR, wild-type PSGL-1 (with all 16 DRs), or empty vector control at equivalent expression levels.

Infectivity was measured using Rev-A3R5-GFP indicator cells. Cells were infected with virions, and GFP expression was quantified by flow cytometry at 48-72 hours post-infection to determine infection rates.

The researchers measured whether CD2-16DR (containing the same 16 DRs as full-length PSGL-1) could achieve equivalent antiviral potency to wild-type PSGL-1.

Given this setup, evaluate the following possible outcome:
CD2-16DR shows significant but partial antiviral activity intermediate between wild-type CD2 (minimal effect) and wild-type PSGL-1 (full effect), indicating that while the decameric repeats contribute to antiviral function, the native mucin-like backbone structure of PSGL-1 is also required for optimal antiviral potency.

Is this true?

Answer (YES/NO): YES